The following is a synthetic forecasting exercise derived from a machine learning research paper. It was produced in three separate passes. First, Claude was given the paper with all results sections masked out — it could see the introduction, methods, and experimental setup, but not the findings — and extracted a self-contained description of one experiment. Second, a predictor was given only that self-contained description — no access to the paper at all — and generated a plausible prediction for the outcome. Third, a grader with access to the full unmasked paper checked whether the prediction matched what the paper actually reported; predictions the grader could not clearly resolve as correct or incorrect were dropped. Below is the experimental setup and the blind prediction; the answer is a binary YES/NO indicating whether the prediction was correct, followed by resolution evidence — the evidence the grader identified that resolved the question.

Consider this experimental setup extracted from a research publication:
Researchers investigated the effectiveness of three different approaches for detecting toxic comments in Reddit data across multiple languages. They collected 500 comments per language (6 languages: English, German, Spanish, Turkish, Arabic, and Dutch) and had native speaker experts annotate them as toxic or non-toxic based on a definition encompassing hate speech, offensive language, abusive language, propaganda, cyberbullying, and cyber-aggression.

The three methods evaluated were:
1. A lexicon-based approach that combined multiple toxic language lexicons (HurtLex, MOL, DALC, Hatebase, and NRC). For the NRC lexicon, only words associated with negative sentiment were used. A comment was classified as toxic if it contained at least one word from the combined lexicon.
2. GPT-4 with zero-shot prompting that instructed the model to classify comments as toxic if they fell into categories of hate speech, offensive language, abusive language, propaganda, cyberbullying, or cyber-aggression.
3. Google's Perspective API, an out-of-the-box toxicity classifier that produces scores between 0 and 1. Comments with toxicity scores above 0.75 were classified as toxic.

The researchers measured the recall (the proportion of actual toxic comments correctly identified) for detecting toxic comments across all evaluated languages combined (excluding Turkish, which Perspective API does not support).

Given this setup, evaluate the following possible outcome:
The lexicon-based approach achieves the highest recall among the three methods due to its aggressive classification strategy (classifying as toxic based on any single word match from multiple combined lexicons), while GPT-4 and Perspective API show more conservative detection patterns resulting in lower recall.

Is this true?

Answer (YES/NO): YES